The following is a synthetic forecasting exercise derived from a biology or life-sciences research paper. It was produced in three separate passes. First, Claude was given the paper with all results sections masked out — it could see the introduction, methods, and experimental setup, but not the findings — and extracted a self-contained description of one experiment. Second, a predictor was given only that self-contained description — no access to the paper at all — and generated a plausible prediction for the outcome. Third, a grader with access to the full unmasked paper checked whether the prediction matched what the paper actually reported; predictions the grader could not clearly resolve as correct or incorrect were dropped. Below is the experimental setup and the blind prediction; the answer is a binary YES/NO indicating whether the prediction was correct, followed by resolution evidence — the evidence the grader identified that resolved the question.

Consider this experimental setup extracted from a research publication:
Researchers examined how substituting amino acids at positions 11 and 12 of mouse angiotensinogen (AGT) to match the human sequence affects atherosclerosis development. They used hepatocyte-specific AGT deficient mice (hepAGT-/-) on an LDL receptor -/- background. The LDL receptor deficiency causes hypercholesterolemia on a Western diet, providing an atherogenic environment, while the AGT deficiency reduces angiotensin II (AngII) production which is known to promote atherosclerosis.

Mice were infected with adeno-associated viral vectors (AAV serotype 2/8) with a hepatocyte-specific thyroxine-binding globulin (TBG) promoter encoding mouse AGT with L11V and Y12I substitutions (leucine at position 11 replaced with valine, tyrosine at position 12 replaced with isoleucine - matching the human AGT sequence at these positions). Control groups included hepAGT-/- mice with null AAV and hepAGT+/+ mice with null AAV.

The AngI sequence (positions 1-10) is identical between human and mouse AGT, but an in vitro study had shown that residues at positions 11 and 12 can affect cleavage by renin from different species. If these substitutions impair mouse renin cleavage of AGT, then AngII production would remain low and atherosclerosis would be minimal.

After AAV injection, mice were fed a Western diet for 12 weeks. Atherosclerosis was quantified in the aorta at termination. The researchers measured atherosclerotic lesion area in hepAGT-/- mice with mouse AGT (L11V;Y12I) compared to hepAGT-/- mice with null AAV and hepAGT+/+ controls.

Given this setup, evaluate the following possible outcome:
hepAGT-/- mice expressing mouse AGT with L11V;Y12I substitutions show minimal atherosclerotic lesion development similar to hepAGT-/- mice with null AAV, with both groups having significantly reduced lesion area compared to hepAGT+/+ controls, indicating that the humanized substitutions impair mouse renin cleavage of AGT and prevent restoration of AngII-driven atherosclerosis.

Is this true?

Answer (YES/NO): NO